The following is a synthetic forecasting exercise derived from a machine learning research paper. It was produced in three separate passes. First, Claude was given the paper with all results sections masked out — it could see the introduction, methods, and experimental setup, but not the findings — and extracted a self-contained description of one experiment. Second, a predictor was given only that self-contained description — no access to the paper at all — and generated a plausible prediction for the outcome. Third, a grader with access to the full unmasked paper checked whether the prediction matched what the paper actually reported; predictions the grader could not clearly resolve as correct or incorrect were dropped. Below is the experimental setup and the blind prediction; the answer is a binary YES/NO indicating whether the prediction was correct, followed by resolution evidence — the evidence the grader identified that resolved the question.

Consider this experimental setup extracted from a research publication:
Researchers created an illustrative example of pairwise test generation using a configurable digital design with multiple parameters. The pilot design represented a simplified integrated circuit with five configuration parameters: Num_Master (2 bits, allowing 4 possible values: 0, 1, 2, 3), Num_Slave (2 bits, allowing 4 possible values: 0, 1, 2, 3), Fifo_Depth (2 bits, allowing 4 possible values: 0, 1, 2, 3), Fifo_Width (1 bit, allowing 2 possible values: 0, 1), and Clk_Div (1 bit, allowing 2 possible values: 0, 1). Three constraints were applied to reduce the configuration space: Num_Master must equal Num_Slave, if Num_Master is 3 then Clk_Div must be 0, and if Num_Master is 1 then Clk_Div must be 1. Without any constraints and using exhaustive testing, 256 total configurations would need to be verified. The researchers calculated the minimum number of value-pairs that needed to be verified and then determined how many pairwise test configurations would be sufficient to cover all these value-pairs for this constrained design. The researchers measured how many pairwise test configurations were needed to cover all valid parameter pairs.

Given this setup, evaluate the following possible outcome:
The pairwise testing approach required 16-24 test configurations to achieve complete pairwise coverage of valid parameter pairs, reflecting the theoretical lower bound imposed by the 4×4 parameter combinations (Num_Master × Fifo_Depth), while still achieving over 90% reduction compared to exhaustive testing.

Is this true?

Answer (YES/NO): YES